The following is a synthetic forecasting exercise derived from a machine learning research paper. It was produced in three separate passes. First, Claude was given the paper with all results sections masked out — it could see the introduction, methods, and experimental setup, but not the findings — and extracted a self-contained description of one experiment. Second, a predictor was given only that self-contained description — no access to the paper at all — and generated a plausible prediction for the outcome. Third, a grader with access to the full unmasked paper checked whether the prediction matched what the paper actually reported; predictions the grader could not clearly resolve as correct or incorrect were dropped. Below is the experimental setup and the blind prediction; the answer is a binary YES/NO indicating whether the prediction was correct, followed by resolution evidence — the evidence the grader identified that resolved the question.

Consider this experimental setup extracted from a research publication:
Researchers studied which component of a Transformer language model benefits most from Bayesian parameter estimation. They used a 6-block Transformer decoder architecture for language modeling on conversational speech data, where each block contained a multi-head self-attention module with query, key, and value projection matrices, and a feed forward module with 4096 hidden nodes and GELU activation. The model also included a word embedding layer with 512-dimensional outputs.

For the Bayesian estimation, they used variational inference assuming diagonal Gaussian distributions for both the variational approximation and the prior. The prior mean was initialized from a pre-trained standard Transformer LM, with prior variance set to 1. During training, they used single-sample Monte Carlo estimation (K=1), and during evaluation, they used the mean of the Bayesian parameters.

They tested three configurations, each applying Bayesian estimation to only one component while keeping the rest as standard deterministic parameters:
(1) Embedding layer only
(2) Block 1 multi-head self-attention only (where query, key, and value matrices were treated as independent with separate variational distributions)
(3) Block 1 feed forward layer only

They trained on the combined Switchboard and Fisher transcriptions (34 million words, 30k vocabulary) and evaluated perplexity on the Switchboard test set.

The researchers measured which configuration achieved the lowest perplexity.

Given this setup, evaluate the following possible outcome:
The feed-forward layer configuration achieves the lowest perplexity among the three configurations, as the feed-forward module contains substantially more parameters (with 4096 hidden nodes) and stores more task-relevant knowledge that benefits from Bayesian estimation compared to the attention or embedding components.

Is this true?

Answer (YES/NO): YES